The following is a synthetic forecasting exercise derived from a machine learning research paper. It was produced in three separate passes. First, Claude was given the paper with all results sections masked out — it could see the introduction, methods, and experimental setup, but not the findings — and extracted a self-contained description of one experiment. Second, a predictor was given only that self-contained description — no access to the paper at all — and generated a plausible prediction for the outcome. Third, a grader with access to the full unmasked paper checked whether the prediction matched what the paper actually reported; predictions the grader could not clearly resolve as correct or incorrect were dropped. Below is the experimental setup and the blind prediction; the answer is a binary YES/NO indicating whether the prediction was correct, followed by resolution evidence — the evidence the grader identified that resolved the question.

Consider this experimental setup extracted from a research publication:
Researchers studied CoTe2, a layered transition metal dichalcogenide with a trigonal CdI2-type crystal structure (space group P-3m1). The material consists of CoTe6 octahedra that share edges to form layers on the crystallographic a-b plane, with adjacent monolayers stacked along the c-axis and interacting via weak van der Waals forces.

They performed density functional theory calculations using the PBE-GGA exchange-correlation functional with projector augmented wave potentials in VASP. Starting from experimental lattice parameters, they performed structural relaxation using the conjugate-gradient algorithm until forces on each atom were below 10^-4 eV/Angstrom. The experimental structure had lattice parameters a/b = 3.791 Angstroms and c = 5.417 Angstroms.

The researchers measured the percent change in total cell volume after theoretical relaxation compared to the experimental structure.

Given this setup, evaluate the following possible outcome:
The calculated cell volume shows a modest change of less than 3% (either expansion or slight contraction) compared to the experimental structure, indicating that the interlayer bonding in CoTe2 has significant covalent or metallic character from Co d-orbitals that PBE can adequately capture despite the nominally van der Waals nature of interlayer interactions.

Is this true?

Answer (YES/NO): YES